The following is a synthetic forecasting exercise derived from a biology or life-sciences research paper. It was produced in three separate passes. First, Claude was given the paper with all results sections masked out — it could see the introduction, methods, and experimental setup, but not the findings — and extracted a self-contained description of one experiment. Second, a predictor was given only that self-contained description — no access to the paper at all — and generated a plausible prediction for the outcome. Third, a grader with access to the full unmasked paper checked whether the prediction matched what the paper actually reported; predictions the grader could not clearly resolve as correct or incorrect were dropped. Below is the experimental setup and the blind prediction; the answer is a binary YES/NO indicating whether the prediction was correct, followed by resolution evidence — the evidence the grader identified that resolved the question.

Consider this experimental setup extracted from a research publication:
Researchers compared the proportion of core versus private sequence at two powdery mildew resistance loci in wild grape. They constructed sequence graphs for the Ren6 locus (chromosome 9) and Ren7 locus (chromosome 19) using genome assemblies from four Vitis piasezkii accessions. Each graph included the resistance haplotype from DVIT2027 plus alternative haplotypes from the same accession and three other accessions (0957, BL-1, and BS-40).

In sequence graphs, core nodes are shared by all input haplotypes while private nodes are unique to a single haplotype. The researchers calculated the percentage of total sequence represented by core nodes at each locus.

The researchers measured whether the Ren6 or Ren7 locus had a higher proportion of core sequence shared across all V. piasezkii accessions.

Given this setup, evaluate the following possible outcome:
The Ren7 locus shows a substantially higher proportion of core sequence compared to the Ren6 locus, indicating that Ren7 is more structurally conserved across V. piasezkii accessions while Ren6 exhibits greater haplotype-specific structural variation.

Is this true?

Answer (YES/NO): YES